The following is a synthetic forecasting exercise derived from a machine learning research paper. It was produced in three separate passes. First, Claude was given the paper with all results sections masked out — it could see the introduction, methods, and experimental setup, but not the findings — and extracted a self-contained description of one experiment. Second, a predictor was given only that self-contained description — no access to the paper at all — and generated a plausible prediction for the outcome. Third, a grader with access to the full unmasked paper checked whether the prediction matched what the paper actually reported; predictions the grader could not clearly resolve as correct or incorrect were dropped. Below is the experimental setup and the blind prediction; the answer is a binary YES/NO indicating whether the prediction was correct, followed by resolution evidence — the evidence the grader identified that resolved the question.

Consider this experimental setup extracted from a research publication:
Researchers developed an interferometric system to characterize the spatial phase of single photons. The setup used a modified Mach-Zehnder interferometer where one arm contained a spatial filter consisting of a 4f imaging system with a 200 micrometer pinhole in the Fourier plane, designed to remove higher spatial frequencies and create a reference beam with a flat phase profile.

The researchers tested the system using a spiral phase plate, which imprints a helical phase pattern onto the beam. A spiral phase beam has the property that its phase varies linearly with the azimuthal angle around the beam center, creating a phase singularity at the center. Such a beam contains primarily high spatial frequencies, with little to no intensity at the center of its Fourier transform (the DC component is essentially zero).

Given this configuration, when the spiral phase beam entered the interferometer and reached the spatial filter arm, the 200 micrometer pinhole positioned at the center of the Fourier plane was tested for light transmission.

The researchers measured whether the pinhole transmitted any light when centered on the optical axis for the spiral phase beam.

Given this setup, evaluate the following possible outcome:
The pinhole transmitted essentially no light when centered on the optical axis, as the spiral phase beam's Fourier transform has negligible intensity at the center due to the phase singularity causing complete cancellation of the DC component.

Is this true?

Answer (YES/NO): YES